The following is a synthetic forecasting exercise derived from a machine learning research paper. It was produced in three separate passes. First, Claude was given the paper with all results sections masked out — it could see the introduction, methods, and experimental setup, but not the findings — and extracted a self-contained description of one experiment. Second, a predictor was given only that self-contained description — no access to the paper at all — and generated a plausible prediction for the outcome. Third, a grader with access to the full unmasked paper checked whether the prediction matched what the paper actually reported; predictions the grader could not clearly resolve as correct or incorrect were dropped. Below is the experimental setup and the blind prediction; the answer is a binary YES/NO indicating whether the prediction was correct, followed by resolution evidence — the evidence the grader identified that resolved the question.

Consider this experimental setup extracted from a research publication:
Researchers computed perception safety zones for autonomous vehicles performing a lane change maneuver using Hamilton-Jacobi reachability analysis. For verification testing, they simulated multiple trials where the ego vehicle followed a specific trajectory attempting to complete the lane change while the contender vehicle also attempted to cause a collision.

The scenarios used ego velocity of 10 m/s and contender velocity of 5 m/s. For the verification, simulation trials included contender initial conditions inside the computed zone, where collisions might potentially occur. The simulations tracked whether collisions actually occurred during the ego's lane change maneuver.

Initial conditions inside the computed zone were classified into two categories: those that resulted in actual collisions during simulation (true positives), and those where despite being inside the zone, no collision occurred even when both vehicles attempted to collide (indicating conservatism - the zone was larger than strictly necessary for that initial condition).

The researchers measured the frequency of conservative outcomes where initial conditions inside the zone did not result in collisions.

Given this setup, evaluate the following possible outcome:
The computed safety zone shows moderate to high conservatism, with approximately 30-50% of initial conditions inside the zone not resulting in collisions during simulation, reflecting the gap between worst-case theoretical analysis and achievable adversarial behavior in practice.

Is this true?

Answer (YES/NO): NO